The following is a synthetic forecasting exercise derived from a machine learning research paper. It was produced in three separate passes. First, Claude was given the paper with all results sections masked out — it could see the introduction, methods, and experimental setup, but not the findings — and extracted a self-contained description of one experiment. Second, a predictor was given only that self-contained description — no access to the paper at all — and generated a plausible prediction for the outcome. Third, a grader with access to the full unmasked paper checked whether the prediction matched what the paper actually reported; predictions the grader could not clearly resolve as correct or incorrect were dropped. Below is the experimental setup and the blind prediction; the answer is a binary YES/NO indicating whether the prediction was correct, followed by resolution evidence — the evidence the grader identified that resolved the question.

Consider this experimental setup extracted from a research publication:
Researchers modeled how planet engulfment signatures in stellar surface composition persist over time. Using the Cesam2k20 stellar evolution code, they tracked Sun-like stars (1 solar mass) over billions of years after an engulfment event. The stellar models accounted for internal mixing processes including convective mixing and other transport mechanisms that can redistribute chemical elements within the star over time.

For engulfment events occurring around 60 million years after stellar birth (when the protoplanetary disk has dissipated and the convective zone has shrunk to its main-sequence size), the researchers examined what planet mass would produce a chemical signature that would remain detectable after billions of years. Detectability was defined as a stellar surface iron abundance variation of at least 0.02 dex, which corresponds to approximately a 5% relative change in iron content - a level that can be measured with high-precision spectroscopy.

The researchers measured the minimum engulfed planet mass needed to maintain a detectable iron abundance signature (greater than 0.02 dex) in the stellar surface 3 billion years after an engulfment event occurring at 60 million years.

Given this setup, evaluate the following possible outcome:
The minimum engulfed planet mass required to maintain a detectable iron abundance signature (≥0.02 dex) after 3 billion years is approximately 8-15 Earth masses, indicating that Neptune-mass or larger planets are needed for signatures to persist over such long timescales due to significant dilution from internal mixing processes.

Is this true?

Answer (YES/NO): YES